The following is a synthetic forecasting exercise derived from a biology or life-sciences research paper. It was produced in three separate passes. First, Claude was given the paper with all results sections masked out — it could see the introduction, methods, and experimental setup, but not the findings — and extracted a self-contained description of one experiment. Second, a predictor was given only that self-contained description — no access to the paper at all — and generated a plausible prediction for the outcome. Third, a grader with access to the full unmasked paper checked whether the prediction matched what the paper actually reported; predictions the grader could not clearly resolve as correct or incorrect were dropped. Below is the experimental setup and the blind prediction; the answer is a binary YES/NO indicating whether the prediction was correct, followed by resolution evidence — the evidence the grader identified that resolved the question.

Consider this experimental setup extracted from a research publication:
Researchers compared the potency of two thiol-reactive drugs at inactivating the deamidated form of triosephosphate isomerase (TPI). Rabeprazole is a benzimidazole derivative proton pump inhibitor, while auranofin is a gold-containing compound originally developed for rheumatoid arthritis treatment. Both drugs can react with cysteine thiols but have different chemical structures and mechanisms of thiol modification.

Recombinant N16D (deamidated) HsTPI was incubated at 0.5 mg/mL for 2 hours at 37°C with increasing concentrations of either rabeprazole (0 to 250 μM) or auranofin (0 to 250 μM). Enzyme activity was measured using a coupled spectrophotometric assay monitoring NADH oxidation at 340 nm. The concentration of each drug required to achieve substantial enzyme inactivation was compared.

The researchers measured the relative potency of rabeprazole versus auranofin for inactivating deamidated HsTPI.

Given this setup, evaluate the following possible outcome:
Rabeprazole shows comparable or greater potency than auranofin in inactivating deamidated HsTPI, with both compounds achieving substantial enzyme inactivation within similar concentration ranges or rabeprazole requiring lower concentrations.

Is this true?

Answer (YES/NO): NO